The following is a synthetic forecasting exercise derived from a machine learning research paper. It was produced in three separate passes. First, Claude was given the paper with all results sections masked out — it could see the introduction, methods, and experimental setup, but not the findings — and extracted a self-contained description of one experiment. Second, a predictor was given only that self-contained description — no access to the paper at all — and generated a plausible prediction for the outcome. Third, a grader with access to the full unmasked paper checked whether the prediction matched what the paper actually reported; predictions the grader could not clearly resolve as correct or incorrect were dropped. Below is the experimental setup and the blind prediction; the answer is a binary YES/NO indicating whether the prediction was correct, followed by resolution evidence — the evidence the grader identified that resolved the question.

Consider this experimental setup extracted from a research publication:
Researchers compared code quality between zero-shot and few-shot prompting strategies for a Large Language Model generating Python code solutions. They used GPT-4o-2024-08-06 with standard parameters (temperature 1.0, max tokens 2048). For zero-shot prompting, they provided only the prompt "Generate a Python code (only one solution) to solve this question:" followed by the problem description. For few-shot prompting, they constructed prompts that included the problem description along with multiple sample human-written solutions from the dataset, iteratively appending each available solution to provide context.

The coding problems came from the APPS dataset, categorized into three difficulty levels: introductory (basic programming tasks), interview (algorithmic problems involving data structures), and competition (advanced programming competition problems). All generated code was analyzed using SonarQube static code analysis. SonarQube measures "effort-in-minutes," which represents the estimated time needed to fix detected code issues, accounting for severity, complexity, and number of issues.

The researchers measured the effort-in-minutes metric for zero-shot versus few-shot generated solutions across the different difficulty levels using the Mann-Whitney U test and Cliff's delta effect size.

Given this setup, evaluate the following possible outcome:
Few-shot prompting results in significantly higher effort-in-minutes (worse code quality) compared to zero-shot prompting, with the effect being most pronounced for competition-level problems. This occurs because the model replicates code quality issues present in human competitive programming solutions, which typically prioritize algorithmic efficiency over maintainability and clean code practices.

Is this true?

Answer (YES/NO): NO